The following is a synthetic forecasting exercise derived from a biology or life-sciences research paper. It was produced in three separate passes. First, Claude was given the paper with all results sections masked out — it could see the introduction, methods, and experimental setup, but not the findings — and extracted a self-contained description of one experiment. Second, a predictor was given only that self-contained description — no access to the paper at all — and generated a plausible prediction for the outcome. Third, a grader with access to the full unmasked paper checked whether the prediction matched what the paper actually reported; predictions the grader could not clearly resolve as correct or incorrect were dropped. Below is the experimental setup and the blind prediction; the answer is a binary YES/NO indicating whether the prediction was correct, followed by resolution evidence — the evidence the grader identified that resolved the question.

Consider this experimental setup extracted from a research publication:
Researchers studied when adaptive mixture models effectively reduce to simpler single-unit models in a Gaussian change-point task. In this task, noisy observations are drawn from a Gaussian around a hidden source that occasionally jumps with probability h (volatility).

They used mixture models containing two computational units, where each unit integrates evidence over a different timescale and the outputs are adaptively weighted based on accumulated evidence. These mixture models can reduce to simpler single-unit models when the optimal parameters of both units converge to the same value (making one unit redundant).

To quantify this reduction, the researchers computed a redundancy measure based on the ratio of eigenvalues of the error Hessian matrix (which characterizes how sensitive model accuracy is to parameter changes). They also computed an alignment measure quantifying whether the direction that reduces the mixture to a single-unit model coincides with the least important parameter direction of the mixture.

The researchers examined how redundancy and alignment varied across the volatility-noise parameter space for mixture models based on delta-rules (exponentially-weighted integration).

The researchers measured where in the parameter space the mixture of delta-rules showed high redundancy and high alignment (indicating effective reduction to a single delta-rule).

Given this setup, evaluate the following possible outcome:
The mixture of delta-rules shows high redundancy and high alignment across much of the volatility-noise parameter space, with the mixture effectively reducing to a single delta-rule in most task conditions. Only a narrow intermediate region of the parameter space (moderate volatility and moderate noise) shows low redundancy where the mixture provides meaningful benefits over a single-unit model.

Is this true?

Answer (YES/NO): NO